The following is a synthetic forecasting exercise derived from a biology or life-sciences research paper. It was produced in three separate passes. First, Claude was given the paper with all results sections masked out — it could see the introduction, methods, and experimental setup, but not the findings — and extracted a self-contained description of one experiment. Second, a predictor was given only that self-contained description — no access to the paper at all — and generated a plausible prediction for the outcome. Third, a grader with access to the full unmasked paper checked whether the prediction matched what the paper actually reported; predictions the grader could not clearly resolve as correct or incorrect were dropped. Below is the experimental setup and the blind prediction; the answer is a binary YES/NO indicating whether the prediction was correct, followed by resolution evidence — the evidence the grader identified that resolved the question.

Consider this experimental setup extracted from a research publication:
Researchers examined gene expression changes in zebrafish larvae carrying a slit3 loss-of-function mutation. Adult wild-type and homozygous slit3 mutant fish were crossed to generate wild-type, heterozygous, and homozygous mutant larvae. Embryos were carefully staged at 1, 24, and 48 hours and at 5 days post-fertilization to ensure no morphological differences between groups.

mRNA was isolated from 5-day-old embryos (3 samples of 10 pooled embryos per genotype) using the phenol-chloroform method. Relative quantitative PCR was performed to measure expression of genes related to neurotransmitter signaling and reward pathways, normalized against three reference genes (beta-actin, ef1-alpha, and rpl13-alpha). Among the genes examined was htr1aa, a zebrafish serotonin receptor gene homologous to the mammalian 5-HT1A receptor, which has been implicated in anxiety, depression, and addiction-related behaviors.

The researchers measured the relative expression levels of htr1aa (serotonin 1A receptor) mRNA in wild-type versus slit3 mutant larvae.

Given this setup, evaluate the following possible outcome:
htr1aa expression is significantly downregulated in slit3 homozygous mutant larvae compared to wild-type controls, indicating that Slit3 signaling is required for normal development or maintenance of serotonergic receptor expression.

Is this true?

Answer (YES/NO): NO